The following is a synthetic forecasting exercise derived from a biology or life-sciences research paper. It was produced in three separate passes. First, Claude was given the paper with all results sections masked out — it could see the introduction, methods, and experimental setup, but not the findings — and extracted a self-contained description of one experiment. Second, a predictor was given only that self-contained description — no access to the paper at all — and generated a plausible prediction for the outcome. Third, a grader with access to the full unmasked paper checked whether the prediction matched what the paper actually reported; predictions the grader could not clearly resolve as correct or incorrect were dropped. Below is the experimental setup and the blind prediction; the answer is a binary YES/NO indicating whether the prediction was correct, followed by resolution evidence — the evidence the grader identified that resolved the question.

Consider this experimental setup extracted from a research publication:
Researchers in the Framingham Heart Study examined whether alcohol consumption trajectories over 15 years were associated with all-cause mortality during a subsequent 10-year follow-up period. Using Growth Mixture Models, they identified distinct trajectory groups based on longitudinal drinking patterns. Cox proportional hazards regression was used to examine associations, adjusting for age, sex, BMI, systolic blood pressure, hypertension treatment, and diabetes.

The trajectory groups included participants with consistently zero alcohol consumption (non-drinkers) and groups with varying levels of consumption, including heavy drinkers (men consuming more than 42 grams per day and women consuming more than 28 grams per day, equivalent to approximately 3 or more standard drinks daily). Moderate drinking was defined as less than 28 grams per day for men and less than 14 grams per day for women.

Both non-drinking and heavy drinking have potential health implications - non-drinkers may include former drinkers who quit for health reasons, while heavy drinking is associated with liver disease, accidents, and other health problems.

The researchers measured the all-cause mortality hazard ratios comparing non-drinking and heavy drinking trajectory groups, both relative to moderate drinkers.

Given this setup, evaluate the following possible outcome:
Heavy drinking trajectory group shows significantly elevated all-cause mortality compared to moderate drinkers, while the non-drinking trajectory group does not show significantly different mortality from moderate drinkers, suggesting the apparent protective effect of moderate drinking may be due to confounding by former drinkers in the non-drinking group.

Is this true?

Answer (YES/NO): NO